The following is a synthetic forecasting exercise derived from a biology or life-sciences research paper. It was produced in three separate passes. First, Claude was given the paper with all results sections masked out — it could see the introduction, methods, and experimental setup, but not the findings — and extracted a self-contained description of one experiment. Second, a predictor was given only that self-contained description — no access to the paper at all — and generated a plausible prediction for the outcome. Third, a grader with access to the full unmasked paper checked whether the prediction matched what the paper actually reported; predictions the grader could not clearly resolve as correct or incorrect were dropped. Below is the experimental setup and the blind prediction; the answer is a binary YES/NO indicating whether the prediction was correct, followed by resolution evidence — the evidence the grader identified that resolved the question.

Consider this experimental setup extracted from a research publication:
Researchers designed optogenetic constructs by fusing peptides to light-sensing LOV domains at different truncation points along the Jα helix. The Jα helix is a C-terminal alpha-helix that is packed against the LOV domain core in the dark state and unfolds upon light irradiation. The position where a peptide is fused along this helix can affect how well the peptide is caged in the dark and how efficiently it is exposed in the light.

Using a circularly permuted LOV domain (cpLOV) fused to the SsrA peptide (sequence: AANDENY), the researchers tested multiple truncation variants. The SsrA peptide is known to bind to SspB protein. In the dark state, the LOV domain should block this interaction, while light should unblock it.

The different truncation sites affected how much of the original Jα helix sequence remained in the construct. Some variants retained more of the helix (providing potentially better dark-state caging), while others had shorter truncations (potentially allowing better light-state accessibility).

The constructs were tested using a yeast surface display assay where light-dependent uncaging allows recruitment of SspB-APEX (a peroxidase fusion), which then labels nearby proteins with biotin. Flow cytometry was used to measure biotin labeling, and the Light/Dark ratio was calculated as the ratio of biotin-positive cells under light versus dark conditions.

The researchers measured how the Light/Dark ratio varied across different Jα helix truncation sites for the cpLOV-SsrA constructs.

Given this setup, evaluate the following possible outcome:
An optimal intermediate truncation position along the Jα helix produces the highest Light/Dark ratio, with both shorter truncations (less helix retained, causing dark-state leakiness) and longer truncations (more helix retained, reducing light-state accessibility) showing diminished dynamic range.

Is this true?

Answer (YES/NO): NO